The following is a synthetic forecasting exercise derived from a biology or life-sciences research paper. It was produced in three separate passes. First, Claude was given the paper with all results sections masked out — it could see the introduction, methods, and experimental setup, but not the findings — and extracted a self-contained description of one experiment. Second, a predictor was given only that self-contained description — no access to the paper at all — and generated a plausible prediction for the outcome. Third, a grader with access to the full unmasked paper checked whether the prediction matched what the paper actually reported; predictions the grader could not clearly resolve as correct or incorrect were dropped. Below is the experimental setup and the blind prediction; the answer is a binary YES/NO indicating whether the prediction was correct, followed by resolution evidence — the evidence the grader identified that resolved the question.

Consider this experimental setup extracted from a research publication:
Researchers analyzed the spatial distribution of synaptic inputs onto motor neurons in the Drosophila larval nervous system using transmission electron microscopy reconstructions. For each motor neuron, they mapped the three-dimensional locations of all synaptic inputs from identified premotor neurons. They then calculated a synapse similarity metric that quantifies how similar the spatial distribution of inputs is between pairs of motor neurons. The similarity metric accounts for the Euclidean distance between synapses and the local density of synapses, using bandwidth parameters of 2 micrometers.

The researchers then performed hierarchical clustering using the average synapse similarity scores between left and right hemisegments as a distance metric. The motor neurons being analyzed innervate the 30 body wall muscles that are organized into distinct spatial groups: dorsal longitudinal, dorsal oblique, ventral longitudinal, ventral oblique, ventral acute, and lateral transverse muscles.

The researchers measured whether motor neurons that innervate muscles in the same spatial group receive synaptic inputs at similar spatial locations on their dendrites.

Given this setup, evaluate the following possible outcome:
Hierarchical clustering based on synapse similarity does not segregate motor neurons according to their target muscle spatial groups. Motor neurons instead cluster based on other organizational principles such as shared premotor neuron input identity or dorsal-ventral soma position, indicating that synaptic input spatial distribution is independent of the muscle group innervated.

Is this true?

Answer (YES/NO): NO